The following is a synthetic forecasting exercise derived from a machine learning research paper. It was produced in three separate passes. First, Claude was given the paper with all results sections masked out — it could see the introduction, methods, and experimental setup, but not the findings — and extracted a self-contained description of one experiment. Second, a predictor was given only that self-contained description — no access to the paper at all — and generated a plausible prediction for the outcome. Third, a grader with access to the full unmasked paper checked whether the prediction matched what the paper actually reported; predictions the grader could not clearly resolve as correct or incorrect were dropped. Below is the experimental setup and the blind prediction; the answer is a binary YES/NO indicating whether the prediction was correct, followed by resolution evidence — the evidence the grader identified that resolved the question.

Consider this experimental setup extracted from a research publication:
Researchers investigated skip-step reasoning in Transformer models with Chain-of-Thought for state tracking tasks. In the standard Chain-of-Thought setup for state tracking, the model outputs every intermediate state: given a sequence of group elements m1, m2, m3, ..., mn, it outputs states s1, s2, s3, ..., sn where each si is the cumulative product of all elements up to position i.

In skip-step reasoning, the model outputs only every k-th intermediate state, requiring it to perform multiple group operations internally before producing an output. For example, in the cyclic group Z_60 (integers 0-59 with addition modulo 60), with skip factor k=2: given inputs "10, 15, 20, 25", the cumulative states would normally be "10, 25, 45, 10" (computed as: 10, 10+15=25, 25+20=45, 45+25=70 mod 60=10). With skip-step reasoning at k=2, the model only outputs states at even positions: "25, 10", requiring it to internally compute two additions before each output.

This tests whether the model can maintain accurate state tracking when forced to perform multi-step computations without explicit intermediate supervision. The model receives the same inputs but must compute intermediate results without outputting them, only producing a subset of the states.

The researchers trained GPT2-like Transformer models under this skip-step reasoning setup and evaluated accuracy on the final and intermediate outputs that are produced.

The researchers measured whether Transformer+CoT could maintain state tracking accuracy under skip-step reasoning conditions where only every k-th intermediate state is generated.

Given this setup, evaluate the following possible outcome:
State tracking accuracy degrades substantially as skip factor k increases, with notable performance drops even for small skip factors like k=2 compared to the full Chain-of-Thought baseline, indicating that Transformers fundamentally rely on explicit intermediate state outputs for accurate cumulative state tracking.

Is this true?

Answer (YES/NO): NO